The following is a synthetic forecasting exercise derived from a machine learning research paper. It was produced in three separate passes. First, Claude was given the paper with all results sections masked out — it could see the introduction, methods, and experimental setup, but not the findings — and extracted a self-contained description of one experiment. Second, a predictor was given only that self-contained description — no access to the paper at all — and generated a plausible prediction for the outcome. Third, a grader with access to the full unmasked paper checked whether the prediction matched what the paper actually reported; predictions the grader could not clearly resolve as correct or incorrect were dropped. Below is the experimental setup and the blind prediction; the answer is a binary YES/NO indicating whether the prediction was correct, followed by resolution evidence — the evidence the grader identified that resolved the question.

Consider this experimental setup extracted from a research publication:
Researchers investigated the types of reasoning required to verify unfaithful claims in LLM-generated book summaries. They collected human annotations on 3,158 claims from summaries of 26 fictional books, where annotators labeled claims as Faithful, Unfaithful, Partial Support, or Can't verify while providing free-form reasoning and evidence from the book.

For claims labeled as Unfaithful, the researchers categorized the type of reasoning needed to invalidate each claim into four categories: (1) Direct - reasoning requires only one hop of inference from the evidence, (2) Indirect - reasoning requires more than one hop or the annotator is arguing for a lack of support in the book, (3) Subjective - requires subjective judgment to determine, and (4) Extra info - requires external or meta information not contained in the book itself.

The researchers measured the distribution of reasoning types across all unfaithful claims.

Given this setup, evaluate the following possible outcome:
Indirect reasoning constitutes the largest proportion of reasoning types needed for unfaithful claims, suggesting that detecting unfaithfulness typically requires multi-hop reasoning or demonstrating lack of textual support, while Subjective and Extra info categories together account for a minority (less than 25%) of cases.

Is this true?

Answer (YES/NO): YES